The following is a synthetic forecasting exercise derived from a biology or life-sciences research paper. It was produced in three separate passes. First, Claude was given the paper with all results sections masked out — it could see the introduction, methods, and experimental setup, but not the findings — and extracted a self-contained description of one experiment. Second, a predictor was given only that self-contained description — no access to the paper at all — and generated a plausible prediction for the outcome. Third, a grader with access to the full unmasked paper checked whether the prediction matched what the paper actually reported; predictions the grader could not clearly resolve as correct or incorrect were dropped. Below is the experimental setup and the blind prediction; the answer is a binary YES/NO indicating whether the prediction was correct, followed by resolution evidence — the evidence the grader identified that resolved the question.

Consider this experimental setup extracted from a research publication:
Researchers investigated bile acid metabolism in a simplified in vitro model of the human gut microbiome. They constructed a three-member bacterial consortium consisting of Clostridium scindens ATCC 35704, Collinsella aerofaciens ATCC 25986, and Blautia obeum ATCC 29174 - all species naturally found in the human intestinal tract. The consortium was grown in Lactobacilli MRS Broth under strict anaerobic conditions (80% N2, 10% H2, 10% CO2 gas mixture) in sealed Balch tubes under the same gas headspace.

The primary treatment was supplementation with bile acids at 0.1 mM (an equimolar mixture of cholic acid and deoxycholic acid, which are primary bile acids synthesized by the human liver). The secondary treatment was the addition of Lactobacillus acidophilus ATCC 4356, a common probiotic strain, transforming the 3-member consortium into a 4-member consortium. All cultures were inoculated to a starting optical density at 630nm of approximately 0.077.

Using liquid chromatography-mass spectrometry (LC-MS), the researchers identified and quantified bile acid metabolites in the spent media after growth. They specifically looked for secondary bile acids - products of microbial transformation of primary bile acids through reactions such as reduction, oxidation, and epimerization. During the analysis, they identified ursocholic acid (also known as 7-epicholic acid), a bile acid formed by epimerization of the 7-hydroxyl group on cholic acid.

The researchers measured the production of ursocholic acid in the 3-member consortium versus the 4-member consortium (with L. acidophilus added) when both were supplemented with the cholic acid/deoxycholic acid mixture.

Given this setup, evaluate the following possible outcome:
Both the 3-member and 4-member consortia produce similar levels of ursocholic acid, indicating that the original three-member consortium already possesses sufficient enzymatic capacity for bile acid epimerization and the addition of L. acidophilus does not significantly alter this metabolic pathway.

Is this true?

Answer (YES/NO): NO